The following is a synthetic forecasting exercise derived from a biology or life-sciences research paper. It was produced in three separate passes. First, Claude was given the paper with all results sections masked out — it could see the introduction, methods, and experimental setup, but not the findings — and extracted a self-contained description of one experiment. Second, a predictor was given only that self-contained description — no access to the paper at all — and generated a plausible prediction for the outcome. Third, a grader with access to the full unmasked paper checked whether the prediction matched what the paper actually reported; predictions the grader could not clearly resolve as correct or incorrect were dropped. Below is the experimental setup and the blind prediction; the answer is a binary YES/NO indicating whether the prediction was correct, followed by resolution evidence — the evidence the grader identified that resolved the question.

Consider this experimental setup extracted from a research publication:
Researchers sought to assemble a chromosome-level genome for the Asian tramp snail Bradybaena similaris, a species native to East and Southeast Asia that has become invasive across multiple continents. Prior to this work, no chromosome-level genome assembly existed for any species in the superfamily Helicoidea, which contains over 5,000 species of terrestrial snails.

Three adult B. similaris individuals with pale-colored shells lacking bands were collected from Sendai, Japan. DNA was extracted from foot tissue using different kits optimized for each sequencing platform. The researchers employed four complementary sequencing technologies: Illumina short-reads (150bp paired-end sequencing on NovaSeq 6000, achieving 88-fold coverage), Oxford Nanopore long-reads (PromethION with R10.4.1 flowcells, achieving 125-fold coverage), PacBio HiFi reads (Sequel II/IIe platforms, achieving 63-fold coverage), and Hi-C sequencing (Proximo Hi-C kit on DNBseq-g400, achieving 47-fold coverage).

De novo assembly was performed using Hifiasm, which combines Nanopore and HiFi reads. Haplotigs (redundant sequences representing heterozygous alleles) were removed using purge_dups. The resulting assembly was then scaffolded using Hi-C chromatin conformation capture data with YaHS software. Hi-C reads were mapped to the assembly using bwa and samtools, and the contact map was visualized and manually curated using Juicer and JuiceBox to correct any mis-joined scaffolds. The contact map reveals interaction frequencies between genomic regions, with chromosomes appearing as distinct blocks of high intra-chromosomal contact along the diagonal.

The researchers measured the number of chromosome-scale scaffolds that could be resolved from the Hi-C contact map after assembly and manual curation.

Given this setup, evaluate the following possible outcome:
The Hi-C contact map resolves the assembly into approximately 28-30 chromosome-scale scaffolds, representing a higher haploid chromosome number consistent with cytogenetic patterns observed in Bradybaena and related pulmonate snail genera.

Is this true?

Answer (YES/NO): YES